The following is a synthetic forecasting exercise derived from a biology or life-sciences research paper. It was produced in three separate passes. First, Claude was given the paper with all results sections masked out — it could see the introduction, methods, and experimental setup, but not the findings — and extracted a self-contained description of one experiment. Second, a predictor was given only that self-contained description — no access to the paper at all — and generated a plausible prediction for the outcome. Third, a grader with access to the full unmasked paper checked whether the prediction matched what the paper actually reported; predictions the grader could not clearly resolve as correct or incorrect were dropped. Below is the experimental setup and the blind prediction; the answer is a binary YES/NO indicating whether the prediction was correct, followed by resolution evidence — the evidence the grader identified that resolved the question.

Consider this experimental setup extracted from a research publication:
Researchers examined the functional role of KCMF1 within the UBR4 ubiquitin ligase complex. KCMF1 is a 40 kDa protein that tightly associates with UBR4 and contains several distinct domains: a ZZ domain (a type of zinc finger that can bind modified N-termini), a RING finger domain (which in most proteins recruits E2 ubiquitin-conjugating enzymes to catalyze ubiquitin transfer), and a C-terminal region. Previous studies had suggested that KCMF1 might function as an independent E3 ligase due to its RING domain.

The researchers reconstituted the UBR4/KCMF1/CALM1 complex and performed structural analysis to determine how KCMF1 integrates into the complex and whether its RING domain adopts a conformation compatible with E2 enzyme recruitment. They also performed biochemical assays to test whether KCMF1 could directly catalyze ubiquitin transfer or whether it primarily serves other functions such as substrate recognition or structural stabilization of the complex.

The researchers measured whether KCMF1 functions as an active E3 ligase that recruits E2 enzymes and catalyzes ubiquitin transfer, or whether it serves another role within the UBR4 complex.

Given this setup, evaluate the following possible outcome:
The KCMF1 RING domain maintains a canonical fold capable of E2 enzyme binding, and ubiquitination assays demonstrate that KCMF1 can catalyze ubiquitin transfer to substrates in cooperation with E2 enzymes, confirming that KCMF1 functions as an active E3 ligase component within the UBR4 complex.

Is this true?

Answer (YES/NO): NO